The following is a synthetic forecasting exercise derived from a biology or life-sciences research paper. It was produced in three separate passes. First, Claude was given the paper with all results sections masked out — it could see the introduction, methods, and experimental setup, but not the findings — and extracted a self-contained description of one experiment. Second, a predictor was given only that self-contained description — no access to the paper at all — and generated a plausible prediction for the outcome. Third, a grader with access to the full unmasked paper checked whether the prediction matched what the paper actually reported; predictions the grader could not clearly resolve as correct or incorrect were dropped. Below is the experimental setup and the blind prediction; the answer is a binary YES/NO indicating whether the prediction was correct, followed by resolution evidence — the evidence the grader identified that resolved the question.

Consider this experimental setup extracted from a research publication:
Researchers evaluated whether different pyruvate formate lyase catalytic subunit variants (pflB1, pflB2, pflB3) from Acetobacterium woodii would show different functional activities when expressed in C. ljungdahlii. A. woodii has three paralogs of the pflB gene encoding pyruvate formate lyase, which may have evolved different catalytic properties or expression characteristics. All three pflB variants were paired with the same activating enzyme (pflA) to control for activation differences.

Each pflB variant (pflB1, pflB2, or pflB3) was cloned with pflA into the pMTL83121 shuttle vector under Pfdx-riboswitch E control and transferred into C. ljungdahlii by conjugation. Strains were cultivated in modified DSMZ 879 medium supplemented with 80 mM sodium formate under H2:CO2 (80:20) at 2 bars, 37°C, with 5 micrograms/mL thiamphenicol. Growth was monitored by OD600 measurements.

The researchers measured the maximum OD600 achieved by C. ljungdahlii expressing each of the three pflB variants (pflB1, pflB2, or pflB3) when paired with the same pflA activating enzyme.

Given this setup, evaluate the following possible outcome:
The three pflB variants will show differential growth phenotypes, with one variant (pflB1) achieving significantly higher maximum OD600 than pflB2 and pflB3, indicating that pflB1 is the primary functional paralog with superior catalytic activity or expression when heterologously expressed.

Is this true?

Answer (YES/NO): NO